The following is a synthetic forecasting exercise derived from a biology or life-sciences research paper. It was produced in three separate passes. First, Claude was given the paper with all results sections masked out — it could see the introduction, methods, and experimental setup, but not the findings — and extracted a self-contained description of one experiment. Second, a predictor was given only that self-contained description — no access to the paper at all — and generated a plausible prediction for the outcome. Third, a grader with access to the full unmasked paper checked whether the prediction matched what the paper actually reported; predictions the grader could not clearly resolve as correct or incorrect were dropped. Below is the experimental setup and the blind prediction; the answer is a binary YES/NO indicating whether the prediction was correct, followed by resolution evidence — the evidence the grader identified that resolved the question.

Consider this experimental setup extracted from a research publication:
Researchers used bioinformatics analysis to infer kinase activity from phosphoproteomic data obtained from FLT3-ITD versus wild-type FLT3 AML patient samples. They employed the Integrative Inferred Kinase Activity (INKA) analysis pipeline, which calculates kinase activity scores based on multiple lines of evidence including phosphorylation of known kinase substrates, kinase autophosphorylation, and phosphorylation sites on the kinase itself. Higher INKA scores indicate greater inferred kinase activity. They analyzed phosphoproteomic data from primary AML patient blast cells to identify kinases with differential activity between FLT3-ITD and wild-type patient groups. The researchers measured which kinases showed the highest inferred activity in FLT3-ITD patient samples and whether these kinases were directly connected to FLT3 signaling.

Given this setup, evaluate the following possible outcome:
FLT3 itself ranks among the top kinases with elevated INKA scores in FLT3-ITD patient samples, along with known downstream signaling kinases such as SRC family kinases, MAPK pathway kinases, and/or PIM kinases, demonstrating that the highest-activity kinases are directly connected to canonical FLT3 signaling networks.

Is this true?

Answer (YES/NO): NO